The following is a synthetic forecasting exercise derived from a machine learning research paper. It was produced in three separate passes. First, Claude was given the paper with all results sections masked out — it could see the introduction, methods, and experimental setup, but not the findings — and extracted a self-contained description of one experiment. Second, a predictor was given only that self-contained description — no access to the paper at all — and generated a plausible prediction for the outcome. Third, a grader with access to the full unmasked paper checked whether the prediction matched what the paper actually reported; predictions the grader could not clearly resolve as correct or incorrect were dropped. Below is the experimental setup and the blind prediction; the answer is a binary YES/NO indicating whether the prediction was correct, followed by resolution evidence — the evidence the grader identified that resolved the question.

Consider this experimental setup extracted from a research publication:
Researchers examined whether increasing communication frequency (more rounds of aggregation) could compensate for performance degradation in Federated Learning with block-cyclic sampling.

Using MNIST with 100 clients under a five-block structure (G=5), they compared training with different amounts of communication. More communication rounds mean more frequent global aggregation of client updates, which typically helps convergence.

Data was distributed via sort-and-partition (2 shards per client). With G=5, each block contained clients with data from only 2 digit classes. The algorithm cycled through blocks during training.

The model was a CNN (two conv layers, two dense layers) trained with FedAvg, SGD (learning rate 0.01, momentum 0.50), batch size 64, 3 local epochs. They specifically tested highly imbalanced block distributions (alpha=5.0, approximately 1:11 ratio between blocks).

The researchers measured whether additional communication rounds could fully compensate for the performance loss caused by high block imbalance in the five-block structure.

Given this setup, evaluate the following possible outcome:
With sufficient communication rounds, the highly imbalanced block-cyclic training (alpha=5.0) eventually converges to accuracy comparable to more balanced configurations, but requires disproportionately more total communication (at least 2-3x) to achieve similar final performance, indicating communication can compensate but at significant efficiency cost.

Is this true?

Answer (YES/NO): NO